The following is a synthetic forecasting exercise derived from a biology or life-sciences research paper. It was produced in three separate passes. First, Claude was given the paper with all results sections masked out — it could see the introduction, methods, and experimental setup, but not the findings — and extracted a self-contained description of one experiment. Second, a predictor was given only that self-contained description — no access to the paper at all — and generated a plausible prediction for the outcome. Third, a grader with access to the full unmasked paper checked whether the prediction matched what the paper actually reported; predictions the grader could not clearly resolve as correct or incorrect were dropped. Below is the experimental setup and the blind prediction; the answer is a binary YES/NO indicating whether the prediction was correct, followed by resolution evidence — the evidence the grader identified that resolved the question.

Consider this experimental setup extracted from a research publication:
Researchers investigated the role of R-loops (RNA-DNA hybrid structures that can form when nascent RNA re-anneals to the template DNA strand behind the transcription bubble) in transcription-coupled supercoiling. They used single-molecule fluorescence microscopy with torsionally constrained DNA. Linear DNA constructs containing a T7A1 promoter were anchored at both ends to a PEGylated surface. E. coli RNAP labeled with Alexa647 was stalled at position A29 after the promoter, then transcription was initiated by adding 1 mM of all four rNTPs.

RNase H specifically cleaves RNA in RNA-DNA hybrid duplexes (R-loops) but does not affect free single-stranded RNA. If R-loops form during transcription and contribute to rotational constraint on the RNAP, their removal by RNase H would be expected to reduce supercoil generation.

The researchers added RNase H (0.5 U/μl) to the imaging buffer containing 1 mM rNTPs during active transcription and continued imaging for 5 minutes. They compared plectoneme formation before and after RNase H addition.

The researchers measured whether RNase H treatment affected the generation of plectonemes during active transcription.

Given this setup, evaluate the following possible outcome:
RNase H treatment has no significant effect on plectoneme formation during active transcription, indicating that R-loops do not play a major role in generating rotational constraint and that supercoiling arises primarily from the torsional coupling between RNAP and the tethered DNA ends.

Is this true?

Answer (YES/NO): YES